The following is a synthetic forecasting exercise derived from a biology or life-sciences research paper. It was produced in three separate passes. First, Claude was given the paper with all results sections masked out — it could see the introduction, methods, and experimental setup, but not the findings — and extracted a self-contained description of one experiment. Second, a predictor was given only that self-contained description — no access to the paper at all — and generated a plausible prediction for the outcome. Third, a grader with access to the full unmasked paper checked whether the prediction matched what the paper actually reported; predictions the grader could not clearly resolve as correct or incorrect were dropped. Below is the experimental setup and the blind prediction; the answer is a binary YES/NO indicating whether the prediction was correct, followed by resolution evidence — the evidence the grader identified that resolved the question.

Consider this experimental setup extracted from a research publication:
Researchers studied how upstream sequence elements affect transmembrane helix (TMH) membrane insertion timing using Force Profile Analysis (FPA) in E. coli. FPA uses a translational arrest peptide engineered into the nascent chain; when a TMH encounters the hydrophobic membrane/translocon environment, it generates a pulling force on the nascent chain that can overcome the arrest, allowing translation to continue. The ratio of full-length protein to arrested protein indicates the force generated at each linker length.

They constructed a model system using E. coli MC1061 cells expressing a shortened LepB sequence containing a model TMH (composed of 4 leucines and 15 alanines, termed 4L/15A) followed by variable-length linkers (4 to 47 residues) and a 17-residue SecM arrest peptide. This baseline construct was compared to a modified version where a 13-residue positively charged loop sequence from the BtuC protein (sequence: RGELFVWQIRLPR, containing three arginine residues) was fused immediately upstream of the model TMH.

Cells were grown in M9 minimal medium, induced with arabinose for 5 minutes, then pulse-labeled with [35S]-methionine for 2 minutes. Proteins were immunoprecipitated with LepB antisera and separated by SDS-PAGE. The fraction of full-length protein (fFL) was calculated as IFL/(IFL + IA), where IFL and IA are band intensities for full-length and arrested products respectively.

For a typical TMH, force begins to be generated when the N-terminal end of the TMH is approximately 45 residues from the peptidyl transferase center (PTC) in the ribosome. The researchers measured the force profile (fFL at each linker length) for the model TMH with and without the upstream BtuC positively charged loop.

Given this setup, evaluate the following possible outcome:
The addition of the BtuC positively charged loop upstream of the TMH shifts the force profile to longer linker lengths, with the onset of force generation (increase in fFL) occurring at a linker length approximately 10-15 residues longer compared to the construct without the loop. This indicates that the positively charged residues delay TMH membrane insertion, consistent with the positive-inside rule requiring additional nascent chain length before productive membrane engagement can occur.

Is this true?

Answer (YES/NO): YES